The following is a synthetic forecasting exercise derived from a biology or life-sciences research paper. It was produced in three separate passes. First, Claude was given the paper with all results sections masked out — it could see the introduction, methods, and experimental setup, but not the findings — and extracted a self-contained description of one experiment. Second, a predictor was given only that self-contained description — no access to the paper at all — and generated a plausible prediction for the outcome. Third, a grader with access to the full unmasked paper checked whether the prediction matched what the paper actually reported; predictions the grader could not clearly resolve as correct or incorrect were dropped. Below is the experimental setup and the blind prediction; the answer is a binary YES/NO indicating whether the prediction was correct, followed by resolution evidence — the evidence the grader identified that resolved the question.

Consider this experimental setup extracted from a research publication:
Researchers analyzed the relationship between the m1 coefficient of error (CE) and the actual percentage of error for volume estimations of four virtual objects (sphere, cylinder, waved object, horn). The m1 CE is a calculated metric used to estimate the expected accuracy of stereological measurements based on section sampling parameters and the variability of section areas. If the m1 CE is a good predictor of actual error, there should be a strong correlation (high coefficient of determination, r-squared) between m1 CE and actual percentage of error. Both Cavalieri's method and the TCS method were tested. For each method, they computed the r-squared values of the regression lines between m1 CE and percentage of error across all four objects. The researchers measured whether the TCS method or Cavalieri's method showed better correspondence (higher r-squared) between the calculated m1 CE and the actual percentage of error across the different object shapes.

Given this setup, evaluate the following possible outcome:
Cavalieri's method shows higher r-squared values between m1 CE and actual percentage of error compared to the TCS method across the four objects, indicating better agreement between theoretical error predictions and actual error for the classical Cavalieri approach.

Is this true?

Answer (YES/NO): NO